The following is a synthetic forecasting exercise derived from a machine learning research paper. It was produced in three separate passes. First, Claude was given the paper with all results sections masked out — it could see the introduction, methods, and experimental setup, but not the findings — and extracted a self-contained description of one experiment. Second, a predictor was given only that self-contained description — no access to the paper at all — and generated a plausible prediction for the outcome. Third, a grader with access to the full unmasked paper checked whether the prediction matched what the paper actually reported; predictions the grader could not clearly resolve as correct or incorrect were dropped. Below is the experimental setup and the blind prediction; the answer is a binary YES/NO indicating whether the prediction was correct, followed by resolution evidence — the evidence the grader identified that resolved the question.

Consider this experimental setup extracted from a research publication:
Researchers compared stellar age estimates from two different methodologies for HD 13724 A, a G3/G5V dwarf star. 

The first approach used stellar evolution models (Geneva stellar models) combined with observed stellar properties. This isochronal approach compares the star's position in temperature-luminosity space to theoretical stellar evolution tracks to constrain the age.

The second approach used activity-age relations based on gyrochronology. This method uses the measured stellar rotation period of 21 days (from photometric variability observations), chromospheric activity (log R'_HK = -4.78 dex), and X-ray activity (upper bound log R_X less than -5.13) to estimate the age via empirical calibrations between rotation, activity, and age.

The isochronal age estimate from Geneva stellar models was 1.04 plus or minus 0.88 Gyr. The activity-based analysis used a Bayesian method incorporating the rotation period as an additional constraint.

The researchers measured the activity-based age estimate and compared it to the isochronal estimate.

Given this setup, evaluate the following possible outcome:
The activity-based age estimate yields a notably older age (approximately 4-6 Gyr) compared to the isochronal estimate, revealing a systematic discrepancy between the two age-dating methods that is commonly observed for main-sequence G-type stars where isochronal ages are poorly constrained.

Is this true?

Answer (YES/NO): NO